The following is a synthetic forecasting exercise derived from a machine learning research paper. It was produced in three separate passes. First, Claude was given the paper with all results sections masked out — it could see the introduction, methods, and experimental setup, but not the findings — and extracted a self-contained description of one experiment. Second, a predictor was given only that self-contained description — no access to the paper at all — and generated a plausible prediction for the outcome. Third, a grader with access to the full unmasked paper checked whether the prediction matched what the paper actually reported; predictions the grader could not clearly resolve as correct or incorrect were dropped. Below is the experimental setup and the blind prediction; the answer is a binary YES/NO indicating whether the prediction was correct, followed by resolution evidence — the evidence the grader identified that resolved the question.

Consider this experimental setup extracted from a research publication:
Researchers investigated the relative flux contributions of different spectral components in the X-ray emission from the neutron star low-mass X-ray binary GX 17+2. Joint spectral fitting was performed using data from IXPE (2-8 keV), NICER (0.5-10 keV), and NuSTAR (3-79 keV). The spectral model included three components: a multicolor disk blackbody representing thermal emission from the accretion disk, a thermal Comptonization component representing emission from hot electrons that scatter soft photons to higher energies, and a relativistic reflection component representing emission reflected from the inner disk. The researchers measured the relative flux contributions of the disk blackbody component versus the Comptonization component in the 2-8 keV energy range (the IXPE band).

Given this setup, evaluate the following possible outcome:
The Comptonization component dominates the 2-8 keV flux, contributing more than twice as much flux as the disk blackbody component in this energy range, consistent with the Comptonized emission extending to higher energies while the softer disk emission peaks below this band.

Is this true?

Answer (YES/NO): NO